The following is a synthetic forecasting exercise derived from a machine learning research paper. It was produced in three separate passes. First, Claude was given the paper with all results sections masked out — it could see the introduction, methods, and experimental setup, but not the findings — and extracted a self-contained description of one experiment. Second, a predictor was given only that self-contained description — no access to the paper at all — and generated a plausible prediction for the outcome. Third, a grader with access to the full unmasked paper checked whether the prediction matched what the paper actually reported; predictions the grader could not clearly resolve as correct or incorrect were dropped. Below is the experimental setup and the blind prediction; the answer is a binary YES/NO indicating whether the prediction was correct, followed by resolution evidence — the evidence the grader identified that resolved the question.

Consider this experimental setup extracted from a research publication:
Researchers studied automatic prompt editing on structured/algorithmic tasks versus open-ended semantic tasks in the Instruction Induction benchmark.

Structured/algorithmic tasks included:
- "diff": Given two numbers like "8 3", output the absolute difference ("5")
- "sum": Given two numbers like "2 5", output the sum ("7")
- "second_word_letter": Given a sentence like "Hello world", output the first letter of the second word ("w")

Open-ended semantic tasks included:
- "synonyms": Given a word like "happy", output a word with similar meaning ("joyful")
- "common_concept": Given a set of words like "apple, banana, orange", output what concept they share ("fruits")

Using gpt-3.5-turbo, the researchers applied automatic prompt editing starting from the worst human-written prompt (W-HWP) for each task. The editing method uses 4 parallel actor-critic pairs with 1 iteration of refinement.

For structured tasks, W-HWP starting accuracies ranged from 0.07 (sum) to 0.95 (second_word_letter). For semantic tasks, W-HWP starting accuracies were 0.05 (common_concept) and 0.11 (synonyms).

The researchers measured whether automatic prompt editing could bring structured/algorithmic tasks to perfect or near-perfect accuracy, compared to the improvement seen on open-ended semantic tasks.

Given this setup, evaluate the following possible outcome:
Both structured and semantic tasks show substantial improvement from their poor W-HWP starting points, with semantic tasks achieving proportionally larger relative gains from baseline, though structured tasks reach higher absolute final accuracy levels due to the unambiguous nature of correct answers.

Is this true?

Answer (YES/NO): NO